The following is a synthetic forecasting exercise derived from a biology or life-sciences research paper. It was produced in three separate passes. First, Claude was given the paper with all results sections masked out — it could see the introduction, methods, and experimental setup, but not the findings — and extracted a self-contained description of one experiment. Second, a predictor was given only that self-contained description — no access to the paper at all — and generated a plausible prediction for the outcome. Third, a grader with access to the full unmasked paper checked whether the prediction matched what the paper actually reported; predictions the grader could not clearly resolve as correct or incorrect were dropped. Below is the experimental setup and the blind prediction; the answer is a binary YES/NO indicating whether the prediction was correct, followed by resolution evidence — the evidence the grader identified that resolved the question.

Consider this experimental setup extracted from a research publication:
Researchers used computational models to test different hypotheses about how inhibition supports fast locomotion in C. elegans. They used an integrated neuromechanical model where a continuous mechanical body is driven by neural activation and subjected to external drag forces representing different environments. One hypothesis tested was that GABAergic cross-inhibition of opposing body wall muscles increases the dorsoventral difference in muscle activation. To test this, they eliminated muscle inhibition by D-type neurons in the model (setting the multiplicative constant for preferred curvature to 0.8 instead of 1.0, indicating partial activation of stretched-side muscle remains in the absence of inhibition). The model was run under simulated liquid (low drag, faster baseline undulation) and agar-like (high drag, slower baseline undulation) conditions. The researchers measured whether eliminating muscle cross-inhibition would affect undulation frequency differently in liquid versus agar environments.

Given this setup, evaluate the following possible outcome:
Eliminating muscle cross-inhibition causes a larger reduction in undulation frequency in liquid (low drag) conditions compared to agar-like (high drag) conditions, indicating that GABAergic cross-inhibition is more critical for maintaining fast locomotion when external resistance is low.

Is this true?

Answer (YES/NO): YES